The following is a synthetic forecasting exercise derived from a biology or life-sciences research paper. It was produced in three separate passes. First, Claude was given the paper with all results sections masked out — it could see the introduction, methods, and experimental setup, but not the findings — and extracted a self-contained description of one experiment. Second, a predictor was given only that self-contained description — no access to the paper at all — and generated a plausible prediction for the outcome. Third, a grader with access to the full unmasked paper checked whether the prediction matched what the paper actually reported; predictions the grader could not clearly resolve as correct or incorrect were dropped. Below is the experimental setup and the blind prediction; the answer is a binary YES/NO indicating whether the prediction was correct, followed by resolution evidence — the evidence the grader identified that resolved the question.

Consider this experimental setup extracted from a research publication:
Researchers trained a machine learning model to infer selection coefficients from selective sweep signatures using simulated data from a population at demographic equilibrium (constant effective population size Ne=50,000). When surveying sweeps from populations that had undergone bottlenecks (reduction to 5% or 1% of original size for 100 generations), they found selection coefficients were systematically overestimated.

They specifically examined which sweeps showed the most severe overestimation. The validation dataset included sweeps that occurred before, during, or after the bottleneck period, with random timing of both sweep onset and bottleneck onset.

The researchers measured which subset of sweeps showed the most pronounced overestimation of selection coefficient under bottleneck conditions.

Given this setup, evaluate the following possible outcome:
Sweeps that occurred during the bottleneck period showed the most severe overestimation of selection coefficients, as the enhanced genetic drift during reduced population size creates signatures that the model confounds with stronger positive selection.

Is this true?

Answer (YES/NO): YES